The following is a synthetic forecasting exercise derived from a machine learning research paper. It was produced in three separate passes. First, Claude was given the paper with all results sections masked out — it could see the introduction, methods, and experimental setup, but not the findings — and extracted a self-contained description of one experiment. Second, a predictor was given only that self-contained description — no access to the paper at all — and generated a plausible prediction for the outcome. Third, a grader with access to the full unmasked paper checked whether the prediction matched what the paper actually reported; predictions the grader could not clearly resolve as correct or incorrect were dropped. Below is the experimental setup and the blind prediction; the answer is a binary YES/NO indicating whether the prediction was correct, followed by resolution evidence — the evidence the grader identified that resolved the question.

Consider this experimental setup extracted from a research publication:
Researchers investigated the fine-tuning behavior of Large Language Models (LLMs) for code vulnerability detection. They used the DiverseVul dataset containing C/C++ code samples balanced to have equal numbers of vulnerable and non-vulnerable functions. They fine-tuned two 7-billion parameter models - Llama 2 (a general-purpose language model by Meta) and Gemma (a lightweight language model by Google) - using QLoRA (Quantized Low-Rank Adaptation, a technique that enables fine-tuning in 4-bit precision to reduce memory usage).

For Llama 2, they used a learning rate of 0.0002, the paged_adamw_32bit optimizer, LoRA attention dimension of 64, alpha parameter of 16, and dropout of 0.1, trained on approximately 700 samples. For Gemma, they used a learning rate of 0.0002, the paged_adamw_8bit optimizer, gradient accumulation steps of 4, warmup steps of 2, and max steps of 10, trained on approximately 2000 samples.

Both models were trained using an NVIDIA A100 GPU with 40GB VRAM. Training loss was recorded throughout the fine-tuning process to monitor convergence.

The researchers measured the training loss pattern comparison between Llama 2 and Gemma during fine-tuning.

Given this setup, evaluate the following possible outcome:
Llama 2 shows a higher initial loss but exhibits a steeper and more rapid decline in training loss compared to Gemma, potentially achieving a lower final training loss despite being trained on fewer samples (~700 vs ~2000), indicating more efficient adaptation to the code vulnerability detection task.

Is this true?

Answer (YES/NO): NO